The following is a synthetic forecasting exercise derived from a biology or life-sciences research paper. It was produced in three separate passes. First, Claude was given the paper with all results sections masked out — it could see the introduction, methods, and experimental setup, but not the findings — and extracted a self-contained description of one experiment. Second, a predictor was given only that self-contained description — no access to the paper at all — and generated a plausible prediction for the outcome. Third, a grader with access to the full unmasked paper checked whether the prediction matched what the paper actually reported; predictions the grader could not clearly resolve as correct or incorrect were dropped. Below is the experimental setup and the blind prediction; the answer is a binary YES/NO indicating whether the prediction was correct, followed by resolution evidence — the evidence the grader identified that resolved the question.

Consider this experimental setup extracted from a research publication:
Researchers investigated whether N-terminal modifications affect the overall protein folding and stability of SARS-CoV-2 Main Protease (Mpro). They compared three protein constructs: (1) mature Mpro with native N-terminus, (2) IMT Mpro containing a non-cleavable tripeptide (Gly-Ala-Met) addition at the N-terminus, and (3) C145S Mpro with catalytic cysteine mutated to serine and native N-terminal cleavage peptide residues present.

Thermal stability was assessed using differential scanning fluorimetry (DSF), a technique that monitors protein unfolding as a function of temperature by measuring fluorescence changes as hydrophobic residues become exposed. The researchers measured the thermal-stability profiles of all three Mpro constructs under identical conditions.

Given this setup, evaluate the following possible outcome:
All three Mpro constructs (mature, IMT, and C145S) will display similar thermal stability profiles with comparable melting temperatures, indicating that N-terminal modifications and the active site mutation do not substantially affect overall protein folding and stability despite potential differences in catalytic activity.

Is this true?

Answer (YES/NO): YES